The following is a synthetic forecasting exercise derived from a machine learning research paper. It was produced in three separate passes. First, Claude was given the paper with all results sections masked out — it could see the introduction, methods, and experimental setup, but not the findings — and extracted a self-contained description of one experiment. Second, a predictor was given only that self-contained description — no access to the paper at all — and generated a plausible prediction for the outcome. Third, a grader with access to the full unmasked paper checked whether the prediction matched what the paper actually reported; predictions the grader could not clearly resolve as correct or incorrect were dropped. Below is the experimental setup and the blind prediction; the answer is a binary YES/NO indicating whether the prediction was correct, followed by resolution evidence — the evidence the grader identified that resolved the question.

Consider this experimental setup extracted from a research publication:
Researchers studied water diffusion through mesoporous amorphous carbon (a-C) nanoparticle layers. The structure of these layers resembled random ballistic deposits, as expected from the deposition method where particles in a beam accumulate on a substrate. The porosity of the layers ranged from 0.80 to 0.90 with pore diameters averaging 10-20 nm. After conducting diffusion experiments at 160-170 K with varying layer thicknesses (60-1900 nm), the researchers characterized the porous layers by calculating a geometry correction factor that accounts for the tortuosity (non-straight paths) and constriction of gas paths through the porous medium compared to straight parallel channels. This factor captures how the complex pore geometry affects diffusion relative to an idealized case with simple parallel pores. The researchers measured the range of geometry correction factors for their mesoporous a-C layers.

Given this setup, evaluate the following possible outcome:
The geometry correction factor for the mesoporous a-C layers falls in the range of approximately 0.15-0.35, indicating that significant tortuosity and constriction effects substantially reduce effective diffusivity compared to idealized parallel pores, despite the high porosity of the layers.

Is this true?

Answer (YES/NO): NO